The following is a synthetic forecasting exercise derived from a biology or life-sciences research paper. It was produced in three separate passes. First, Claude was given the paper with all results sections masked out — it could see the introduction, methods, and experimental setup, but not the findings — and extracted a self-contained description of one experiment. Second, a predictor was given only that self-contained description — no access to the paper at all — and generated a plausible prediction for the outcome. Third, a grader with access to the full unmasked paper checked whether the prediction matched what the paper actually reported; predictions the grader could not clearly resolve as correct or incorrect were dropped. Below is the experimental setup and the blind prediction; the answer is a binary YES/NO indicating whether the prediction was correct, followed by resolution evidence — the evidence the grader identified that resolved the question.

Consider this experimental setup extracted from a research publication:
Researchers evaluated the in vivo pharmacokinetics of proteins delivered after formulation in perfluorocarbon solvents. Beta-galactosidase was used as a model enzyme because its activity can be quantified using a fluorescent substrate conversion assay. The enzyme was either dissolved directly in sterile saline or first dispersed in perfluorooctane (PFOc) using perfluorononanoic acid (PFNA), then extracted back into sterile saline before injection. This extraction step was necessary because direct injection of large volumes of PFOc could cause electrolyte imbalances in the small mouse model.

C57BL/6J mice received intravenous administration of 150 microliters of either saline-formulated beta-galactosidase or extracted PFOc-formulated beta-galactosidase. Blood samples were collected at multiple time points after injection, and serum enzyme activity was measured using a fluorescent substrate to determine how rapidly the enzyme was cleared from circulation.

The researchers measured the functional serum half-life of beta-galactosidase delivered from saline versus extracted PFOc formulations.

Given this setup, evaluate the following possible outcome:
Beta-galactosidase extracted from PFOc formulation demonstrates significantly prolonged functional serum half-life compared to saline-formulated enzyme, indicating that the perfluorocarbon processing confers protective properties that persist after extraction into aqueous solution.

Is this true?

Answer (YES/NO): NO